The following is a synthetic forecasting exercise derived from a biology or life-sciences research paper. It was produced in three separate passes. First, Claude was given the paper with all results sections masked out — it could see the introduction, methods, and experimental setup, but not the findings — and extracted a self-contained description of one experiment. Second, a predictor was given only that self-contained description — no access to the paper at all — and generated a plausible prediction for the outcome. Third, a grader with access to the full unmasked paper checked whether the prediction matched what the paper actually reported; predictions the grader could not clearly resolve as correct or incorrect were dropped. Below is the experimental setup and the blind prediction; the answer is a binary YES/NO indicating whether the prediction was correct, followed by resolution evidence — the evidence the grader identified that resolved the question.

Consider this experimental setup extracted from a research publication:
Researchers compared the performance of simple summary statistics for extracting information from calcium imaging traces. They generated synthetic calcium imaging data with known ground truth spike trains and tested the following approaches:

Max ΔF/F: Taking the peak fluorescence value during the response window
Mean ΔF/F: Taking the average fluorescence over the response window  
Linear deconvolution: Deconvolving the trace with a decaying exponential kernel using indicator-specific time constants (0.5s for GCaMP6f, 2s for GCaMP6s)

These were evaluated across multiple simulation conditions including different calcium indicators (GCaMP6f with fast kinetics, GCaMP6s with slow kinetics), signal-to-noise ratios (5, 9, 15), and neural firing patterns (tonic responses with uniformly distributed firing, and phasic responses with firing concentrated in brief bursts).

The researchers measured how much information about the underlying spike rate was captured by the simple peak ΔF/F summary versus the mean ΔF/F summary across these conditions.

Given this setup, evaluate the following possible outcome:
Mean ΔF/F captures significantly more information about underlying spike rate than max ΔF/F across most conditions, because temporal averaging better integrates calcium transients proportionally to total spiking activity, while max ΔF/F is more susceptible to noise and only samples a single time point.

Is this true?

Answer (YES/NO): NO